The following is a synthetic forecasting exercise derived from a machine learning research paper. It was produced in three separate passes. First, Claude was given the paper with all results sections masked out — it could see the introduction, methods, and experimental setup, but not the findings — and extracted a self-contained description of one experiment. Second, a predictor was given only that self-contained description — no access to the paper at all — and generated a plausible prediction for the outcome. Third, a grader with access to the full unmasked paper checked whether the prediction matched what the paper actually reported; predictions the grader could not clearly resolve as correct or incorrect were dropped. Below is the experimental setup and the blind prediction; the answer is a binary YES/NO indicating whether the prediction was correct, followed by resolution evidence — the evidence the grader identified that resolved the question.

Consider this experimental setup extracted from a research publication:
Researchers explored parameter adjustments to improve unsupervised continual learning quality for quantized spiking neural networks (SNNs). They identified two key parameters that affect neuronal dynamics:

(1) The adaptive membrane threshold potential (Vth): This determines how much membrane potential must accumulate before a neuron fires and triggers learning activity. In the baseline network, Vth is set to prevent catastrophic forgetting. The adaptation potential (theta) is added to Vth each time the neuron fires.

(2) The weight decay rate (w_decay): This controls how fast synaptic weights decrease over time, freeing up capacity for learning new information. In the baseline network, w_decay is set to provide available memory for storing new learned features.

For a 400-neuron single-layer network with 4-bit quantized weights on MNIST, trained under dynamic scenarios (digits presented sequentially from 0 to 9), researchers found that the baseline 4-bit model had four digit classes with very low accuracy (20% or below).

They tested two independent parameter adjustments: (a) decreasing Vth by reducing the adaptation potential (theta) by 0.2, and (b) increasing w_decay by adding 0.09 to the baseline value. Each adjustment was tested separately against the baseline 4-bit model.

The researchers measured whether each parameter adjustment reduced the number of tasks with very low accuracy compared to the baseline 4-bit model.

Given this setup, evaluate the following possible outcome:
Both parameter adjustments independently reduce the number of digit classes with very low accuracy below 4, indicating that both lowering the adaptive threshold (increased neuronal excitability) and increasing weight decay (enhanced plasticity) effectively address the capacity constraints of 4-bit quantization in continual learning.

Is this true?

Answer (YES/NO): YES